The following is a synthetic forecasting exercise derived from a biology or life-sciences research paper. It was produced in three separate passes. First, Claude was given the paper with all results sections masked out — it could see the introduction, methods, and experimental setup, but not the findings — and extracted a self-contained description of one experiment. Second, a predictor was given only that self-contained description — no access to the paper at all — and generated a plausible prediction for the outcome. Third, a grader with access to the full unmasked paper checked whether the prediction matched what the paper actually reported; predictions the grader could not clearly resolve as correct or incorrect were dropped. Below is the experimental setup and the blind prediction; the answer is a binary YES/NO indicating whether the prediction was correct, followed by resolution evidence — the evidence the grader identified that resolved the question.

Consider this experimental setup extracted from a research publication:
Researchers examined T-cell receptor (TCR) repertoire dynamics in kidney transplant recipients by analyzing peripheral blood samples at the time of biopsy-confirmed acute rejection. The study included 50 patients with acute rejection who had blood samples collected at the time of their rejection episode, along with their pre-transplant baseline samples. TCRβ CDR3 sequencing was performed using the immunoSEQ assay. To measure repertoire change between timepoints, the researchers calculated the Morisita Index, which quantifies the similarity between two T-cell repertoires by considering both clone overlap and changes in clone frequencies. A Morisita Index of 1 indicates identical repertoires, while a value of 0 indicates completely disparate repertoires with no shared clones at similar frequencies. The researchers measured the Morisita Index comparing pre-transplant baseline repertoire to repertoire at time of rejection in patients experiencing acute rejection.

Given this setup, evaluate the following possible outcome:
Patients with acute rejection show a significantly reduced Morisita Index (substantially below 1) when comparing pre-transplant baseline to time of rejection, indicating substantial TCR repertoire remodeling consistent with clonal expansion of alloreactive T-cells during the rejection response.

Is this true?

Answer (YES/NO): YES